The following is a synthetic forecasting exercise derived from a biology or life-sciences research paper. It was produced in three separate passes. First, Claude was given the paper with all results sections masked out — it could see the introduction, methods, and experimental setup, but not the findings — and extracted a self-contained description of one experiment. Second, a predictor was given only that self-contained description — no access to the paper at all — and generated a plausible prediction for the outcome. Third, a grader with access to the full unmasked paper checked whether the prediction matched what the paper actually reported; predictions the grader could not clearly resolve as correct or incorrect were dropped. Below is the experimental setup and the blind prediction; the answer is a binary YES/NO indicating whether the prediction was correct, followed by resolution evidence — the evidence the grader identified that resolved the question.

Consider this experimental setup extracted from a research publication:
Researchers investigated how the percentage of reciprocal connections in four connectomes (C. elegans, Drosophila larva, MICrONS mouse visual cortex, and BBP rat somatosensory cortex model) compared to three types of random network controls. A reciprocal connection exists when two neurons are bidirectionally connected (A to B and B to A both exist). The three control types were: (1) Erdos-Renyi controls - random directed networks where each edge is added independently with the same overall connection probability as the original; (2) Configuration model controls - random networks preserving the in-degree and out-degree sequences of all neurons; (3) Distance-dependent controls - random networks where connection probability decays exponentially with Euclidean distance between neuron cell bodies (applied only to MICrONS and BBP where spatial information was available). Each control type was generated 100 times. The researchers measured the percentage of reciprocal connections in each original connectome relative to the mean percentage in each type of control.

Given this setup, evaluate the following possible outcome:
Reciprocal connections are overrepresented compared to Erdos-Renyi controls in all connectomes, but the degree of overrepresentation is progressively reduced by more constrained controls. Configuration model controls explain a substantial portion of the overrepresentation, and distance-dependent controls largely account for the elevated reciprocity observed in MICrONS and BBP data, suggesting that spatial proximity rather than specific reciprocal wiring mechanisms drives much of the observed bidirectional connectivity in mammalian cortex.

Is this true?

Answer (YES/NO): NO